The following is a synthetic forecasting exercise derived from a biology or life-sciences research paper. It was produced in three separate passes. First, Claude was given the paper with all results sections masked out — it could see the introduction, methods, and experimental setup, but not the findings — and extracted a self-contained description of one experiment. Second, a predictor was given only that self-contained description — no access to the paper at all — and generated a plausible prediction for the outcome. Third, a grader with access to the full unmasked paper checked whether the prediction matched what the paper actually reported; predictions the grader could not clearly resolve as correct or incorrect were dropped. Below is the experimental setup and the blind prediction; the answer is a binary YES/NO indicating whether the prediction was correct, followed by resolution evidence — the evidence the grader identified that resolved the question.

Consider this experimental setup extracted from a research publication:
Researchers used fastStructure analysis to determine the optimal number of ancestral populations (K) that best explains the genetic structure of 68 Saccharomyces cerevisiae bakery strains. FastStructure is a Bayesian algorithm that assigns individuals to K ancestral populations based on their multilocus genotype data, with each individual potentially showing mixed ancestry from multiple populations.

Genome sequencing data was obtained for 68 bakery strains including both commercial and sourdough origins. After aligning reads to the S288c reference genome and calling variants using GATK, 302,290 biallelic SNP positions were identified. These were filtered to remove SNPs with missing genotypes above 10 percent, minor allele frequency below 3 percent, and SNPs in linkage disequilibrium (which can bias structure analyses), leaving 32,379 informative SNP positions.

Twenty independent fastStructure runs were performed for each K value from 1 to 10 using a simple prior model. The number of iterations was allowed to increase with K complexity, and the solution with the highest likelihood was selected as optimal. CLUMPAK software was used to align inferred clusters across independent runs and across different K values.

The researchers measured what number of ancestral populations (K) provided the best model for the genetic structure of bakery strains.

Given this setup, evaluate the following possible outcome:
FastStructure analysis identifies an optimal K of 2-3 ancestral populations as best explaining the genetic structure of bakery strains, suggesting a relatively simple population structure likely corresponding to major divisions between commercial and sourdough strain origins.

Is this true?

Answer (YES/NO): NO